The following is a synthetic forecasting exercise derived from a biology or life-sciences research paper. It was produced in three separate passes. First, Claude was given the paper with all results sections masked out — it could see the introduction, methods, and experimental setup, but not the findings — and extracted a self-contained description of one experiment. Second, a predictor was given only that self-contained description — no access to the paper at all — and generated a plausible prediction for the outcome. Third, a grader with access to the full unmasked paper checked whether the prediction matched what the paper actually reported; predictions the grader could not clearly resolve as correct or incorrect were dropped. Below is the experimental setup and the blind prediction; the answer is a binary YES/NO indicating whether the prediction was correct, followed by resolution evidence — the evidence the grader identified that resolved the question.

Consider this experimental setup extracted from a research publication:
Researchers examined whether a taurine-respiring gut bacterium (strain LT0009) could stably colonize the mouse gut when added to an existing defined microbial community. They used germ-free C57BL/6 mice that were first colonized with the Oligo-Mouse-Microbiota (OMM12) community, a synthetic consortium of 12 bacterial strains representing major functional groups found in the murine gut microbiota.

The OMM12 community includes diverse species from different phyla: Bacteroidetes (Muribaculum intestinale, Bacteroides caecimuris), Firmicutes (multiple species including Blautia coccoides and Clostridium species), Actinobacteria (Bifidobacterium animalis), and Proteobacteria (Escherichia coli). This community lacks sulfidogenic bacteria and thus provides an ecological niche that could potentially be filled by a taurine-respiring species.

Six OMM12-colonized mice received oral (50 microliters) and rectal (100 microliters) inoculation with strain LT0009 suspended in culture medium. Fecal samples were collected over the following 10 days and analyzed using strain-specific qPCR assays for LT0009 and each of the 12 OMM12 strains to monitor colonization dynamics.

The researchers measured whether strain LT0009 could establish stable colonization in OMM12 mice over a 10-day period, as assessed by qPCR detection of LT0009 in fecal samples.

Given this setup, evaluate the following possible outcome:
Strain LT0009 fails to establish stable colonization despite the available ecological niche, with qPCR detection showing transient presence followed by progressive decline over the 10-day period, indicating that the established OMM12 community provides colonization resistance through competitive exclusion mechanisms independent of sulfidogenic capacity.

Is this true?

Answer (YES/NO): NO